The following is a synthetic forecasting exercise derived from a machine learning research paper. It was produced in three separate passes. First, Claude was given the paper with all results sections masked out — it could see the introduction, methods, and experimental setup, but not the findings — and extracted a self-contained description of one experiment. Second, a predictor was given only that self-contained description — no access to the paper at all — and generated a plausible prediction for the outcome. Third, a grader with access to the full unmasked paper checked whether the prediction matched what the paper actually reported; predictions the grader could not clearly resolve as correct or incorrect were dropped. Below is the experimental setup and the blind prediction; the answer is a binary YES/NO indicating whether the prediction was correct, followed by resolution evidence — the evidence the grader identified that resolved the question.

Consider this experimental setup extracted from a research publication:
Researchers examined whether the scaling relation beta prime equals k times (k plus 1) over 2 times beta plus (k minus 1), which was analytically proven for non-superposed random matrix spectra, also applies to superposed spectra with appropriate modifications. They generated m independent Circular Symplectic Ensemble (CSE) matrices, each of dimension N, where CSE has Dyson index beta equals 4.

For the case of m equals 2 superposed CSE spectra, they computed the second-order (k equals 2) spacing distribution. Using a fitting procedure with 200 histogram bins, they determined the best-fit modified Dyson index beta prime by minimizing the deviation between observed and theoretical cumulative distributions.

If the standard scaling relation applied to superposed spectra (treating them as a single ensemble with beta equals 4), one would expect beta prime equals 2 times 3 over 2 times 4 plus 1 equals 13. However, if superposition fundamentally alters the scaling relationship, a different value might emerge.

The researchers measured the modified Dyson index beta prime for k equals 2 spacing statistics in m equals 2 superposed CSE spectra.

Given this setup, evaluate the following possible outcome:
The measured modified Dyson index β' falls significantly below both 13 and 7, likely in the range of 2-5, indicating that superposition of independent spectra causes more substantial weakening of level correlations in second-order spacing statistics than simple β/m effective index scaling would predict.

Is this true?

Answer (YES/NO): NO